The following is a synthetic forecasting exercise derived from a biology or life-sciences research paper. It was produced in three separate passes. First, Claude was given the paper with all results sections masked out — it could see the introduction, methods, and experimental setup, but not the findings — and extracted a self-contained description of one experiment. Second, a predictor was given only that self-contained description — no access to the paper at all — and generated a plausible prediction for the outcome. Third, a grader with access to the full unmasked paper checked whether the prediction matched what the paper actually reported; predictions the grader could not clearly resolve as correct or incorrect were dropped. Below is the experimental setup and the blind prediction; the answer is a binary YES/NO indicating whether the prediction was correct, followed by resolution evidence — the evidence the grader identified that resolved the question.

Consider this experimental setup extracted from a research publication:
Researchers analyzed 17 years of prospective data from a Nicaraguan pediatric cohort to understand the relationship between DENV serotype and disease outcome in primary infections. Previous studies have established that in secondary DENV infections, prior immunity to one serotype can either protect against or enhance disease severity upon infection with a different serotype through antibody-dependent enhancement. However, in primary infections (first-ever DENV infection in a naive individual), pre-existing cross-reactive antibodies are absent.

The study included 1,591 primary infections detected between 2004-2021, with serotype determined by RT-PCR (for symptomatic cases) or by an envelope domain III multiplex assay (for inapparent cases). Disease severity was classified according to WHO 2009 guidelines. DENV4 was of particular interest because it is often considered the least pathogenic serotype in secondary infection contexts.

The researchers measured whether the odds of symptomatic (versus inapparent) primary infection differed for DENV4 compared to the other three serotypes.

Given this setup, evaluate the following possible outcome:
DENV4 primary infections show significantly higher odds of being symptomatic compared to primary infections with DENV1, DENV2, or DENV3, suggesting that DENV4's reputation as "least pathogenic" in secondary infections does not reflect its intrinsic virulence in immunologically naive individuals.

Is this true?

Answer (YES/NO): NO